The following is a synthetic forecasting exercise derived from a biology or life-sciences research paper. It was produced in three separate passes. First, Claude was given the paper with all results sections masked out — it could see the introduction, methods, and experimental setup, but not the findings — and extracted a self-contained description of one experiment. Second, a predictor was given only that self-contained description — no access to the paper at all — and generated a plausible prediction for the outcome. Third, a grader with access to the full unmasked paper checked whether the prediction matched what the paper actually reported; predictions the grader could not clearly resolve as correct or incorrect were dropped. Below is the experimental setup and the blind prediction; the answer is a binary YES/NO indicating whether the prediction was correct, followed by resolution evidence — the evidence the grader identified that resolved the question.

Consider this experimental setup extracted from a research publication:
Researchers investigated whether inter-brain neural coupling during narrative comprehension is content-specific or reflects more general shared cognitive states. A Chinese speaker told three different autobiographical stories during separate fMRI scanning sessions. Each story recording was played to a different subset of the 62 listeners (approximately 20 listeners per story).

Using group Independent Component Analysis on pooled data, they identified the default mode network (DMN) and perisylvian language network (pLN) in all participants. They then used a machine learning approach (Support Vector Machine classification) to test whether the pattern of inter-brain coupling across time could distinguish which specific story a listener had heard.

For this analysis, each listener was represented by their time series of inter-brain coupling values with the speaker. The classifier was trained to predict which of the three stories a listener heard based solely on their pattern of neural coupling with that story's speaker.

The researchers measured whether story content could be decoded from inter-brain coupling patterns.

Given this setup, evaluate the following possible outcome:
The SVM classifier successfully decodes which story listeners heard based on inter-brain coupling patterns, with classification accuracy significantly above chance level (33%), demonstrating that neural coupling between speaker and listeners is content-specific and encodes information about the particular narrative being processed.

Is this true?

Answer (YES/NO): YES